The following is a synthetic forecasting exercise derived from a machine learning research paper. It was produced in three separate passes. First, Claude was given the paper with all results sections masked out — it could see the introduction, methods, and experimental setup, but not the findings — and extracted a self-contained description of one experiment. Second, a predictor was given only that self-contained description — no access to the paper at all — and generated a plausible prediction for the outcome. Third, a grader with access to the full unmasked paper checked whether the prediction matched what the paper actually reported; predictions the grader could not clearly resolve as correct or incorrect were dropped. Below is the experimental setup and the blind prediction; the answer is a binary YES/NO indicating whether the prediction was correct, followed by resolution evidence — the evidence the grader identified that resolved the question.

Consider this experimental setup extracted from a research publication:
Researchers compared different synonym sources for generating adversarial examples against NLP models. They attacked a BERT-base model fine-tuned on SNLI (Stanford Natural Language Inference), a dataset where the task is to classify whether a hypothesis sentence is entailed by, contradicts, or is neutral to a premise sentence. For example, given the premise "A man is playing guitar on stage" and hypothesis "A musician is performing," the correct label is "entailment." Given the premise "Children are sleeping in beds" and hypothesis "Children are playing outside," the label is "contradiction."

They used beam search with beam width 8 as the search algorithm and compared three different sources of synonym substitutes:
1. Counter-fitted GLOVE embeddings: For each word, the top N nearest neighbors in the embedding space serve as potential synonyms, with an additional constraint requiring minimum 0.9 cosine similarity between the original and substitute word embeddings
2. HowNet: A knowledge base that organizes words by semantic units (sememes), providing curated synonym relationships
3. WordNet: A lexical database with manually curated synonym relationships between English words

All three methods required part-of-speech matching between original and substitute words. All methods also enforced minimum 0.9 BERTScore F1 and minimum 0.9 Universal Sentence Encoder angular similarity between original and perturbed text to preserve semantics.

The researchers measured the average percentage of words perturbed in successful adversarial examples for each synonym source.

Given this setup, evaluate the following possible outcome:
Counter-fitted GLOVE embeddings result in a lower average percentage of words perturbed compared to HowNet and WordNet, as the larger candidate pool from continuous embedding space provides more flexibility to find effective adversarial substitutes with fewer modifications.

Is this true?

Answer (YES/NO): NO